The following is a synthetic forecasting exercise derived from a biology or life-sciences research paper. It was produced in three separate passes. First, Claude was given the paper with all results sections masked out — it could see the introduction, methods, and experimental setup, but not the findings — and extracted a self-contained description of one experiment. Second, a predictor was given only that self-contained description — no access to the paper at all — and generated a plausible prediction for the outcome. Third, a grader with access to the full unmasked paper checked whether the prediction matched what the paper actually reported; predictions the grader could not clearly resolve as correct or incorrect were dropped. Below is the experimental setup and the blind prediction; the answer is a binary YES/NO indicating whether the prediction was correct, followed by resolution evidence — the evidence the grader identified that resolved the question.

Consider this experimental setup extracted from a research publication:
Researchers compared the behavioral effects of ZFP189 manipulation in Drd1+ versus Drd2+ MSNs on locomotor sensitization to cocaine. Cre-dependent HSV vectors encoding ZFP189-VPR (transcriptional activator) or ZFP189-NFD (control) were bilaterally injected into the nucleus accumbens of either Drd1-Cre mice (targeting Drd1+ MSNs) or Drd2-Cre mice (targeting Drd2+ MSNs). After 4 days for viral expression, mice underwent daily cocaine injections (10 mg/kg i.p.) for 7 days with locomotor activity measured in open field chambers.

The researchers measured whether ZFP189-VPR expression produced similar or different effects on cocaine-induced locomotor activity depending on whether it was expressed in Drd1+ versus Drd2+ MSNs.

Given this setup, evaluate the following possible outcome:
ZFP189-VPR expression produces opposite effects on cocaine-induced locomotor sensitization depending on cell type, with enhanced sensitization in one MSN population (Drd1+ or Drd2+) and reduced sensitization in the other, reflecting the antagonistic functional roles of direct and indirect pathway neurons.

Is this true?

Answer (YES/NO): NO